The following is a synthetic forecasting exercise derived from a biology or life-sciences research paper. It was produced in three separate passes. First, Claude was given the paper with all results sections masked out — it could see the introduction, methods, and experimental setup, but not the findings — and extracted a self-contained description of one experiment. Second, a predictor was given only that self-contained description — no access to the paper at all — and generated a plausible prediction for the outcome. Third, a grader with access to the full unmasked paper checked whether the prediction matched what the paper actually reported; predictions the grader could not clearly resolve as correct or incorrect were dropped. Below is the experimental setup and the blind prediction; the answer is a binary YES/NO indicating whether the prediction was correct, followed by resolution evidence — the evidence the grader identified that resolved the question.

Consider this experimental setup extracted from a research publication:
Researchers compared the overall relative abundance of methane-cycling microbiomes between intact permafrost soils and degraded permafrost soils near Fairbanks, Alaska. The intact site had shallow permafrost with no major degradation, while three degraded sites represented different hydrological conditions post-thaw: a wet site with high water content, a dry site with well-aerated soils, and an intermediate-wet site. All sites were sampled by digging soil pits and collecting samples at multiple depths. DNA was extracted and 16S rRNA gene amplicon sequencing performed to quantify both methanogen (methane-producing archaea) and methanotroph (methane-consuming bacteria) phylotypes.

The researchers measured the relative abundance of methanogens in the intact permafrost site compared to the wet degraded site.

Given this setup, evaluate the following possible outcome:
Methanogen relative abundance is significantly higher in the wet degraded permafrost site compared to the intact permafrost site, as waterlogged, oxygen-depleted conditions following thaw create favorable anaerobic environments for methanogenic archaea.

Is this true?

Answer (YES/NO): NO